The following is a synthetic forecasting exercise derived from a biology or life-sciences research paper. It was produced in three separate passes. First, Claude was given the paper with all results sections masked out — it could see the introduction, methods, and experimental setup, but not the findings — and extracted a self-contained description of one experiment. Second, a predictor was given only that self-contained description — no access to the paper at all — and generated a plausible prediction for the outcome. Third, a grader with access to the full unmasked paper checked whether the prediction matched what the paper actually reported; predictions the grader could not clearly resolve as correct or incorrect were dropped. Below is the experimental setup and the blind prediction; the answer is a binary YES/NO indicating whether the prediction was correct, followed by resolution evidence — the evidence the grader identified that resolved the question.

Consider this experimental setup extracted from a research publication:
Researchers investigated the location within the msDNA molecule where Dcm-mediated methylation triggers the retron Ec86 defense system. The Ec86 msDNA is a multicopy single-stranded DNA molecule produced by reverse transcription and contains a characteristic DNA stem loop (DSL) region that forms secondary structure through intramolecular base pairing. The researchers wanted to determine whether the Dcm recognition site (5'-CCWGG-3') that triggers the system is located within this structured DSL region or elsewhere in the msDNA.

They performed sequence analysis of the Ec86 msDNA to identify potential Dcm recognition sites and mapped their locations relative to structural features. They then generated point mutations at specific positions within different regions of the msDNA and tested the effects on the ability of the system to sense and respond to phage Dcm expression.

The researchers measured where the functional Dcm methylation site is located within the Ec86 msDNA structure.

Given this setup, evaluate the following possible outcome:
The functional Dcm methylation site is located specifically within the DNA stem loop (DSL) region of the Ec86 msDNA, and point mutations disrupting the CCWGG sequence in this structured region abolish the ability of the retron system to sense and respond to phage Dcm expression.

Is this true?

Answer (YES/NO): YES